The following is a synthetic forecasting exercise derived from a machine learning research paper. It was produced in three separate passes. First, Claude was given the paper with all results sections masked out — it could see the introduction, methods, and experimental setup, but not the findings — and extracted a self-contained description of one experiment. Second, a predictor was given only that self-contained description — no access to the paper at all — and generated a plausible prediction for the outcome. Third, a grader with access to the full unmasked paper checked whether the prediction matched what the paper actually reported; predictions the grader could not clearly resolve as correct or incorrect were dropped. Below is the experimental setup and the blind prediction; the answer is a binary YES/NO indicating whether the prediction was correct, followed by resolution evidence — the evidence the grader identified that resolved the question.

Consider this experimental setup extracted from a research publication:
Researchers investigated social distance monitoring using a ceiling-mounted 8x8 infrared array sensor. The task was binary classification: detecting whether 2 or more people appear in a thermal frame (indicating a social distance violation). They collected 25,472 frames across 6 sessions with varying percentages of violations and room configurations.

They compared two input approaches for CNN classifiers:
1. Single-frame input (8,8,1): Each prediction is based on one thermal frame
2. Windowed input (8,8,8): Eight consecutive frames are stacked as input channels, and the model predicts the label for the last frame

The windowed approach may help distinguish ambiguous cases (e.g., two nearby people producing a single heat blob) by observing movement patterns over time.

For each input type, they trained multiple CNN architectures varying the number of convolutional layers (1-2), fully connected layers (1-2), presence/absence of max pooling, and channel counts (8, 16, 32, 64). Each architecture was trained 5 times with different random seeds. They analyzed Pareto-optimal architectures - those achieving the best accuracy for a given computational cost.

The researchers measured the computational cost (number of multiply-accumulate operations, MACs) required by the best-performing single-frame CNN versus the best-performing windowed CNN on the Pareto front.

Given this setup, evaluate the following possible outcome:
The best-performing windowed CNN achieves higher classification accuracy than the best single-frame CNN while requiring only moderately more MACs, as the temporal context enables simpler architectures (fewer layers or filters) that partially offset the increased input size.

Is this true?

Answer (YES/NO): NO